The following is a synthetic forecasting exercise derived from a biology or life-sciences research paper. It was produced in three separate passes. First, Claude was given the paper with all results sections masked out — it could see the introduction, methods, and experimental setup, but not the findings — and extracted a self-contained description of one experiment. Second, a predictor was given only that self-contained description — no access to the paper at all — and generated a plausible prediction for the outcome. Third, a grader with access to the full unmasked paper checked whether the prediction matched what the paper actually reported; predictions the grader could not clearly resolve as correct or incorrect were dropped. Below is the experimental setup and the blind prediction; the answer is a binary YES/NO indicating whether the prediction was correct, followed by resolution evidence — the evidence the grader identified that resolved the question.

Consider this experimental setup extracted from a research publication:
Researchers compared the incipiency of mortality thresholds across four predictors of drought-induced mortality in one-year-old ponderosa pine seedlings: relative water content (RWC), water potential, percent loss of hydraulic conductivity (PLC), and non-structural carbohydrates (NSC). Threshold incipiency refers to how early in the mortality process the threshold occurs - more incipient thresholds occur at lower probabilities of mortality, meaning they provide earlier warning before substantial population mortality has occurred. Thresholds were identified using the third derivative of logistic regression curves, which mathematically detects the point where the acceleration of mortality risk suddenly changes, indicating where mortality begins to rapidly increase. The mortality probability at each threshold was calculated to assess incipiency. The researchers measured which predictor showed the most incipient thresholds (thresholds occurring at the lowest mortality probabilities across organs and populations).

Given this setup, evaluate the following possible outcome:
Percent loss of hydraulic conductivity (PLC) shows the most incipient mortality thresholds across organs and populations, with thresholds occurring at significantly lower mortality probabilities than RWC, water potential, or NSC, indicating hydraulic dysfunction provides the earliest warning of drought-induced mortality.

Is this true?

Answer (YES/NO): NO